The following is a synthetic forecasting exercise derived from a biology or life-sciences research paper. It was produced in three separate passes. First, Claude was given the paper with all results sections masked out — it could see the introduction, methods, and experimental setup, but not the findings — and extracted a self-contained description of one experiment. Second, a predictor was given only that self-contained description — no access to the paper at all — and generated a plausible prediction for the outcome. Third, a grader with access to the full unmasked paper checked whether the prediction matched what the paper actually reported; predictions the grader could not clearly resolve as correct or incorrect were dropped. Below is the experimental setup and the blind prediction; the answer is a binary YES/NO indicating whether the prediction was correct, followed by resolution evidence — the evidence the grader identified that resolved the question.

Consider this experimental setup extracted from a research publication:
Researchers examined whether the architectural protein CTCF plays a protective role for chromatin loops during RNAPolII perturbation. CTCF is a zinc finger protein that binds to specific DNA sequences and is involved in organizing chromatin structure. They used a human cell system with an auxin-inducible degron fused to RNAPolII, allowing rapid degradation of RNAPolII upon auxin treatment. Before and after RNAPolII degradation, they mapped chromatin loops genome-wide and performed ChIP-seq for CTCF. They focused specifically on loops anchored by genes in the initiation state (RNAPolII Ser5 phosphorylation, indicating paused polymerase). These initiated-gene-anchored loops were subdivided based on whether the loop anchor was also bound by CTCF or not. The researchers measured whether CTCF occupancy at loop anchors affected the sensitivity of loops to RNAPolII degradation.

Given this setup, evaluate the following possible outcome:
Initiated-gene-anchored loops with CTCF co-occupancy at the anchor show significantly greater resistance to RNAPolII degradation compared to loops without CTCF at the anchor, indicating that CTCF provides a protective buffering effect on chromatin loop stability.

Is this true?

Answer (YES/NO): YES